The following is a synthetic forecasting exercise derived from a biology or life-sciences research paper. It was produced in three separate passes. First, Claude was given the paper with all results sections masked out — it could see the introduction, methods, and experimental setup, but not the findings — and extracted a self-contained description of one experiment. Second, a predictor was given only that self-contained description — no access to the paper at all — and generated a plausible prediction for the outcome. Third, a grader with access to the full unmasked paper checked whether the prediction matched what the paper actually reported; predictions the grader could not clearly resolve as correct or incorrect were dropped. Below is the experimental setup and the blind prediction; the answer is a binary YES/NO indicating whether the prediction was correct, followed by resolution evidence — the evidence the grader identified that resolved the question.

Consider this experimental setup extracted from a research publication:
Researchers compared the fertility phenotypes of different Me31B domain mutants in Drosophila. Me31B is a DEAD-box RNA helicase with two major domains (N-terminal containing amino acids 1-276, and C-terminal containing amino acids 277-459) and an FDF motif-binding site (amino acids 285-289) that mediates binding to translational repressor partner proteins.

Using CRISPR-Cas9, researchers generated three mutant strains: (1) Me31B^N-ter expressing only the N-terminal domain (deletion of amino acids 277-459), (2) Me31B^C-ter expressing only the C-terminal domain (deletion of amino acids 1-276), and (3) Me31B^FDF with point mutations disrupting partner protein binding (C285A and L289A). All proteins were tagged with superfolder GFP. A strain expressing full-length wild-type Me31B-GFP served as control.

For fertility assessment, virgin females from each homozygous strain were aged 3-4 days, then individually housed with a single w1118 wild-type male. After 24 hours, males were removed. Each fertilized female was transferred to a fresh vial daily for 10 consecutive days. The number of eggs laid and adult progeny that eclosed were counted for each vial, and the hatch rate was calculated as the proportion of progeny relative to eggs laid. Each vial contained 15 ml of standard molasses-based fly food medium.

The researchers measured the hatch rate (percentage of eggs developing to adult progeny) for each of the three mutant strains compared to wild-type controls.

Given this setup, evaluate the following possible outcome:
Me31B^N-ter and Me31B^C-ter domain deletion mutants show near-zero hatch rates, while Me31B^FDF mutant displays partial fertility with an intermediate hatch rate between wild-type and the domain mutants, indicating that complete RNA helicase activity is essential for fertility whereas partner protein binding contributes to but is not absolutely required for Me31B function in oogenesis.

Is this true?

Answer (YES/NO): NO